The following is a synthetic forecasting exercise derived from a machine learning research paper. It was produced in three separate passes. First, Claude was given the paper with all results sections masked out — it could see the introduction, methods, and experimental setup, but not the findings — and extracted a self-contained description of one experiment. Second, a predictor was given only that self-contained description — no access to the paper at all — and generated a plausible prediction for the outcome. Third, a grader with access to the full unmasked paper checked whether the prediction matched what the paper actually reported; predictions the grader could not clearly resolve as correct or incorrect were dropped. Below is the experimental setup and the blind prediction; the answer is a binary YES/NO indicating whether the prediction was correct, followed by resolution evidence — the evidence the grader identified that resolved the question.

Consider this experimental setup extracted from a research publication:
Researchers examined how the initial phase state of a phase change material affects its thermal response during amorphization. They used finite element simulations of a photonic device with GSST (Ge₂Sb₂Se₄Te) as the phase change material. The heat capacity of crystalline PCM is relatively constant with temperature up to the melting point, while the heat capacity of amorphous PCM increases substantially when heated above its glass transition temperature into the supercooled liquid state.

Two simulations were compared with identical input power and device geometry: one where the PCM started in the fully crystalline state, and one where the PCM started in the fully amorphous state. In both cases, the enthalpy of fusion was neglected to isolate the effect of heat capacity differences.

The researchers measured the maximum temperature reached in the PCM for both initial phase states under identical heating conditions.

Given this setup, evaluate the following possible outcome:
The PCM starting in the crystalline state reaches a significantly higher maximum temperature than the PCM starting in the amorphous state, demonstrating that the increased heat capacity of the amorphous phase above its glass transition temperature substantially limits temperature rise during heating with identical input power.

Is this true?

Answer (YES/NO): NO